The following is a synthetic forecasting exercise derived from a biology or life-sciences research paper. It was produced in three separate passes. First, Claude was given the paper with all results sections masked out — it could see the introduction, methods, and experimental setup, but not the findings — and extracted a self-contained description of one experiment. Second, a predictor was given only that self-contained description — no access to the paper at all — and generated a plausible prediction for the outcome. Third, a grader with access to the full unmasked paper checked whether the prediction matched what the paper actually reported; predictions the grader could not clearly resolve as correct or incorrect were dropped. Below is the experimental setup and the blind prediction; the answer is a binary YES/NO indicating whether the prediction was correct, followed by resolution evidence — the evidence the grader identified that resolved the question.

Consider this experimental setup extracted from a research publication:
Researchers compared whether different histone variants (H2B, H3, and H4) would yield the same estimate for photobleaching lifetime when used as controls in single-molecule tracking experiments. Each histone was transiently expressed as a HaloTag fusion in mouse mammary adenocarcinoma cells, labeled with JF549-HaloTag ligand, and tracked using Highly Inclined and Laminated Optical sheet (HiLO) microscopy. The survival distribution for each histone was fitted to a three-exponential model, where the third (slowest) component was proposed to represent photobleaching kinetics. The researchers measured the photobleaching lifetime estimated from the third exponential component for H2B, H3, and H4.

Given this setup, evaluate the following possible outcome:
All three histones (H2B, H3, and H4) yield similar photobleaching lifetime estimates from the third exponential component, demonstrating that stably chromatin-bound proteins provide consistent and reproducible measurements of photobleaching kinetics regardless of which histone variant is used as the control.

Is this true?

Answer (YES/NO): YES